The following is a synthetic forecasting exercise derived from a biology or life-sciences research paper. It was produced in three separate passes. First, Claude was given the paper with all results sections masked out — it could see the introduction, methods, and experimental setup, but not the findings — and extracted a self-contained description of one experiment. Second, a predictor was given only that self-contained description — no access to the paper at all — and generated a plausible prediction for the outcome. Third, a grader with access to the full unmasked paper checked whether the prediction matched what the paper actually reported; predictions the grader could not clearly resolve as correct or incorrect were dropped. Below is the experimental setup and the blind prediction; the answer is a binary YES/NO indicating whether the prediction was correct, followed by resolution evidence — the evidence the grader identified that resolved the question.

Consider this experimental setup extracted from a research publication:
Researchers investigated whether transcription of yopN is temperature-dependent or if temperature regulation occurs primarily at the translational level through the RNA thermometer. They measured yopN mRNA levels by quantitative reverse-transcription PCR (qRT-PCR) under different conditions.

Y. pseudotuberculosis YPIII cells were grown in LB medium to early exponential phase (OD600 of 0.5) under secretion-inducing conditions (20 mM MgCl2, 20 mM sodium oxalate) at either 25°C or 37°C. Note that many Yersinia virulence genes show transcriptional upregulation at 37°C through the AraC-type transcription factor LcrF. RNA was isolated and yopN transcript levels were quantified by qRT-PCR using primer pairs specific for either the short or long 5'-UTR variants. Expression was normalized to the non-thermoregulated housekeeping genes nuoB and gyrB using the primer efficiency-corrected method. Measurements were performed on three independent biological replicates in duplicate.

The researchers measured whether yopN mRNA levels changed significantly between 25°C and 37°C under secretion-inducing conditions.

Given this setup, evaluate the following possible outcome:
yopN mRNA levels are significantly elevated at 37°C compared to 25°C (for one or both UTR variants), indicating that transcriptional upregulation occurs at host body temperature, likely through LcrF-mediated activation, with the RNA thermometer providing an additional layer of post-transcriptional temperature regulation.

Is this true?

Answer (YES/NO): YES